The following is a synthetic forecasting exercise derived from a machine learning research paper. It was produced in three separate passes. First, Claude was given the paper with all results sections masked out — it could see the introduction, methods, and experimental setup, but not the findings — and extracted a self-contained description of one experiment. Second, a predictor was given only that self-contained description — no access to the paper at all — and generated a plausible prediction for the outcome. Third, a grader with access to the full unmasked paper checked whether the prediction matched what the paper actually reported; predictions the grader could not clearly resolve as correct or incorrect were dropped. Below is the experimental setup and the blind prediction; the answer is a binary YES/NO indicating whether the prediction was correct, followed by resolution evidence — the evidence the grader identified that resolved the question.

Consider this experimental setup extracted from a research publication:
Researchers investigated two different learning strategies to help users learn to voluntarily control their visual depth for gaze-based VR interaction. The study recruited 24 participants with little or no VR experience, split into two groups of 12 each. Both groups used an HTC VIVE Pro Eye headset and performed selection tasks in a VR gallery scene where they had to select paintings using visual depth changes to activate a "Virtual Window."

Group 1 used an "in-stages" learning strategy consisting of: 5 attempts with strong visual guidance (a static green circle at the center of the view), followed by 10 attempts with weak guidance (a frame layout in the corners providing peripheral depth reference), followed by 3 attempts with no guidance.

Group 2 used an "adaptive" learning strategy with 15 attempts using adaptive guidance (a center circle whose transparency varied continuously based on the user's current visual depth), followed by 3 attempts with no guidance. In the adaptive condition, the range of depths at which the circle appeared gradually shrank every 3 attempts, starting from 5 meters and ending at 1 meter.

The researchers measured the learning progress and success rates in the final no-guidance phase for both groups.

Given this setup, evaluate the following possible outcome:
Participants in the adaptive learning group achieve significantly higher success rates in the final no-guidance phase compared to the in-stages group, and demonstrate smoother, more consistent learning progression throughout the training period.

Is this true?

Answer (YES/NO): YES